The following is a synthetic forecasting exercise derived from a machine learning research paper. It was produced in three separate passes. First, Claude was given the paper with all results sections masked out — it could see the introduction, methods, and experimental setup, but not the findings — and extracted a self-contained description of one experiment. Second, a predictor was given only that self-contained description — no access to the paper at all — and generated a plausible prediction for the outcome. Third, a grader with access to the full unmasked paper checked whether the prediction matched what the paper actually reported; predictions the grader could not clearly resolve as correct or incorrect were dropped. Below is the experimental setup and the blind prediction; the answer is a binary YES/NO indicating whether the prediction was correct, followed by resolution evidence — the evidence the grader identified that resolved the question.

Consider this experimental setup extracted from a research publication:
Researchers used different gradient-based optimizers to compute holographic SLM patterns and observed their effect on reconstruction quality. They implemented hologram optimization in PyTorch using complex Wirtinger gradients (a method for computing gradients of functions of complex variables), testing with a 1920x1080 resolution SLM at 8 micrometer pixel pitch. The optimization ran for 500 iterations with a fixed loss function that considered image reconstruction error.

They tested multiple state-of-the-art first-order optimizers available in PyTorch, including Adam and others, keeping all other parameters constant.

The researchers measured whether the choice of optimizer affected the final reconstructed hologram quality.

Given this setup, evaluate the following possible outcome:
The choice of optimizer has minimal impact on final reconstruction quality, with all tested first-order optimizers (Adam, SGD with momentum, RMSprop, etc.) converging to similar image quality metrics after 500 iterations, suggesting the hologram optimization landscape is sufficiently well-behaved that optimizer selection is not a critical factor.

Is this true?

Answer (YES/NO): NO